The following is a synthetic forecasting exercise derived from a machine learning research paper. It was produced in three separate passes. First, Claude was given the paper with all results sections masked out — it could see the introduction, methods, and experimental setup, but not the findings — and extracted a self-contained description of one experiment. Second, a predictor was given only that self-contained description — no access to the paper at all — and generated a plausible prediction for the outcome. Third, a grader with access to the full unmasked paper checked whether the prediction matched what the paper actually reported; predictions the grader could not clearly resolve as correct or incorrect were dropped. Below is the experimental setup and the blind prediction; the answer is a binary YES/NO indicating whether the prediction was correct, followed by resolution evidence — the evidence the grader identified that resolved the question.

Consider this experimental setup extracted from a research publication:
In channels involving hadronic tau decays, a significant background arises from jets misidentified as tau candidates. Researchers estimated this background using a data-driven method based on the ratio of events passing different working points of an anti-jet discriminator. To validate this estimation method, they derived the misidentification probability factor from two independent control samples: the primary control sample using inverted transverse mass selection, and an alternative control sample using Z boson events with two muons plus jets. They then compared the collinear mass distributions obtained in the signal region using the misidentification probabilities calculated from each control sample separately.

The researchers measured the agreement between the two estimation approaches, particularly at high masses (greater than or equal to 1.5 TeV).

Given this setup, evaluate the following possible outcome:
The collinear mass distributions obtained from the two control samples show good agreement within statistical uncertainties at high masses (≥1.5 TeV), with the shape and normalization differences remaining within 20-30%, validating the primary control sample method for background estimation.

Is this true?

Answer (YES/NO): NO